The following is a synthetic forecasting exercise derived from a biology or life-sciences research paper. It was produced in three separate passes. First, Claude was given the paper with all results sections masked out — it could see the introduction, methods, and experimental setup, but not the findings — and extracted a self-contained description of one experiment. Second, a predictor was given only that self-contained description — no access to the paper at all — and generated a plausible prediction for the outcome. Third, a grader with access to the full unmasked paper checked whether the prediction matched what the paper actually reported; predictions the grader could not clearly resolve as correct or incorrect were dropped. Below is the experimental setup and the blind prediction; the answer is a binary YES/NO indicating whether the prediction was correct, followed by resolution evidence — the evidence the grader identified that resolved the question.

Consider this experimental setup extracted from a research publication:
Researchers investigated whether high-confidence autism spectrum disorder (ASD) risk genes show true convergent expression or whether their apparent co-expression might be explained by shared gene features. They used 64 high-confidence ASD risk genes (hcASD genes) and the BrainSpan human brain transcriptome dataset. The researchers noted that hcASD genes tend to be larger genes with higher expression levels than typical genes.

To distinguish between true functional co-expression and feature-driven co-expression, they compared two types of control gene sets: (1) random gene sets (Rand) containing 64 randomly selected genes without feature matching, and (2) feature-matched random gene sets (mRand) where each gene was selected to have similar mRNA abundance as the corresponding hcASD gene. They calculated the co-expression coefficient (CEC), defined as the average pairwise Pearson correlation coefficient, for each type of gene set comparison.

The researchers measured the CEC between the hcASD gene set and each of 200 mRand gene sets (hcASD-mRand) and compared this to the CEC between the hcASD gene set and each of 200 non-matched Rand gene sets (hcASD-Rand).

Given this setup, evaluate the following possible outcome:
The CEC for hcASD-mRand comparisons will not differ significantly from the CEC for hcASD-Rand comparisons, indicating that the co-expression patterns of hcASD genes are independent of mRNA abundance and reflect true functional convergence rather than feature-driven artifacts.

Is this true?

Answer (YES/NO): NO